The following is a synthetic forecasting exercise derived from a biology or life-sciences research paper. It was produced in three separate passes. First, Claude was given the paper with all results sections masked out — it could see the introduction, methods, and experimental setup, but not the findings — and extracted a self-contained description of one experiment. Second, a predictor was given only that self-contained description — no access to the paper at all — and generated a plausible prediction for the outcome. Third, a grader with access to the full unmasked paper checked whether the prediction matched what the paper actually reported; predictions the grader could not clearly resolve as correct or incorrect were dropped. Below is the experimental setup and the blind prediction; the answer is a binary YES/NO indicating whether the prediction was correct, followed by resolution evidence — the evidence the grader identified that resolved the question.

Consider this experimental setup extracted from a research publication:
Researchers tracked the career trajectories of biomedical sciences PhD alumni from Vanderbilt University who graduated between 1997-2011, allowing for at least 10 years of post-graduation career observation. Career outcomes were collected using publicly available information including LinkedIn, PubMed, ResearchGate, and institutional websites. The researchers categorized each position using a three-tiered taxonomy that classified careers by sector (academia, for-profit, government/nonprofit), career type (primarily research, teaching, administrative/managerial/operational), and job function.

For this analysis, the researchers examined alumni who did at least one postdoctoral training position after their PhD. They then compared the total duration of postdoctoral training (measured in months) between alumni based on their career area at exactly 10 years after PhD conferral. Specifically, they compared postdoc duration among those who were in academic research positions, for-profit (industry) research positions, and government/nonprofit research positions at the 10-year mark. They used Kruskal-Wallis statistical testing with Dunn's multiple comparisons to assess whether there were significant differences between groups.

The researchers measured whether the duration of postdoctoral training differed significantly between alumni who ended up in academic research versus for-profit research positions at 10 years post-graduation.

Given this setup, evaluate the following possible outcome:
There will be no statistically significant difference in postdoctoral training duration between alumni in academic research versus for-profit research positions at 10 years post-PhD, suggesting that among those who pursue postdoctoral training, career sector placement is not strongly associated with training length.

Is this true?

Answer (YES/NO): YES